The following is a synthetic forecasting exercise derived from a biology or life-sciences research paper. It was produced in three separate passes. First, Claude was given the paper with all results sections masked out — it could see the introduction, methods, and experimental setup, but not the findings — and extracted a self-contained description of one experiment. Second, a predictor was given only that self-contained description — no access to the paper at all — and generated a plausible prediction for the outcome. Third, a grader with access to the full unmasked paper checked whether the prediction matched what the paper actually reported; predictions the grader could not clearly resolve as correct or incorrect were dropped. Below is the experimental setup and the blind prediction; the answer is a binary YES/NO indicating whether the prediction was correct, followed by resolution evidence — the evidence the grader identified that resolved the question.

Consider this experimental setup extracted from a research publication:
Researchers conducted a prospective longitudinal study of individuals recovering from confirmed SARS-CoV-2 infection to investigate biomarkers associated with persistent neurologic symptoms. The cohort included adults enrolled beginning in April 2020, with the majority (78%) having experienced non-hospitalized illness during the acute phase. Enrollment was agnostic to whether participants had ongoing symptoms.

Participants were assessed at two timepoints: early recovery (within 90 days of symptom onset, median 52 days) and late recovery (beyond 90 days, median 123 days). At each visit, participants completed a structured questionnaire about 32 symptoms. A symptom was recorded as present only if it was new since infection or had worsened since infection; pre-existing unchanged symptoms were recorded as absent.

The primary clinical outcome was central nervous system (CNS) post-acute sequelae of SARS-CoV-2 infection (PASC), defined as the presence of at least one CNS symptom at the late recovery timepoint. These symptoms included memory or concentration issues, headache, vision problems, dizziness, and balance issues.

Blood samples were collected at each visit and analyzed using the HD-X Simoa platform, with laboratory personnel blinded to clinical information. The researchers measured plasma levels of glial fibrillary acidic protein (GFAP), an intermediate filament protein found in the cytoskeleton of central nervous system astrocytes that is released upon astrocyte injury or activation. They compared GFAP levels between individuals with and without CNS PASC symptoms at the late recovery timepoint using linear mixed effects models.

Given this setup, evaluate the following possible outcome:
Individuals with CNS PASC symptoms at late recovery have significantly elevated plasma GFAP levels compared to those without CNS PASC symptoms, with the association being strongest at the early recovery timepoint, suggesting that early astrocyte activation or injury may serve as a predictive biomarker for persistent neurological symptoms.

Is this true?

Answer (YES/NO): NO